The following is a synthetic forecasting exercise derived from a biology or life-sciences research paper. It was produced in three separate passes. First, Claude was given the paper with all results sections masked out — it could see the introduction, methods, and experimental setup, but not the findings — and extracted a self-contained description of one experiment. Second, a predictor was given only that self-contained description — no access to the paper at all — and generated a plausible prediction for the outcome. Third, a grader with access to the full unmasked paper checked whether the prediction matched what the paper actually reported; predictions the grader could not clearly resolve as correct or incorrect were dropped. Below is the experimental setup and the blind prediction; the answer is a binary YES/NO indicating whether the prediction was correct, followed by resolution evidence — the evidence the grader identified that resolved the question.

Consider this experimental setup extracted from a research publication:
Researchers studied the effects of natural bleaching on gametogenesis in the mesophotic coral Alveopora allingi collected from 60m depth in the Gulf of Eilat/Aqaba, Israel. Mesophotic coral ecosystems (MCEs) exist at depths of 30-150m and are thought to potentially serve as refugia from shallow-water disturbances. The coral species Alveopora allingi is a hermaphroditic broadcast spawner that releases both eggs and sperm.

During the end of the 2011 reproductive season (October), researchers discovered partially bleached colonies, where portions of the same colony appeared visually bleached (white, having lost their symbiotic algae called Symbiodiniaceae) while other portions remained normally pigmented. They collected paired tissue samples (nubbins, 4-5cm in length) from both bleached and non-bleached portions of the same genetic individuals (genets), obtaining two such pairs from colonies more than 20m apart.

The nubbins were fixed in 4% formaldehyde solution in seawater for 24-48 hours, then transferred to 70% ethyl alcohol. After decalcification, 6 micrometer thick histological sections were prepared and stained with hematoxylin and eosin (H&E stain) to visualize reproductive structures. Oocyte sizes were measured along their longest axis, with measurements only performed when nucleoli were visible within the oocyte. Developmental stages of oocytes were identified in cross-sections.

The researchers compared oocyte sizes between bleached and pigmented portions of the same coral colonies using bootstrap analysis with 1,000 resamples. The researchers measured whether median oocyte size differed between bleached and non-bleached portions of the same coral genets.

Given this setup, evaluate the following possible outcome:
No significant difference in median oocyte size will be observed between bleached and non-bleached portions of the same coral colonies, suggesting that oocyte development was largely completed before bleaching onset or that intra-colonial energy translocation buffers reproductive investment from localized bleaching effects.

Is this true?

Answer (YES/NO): NO